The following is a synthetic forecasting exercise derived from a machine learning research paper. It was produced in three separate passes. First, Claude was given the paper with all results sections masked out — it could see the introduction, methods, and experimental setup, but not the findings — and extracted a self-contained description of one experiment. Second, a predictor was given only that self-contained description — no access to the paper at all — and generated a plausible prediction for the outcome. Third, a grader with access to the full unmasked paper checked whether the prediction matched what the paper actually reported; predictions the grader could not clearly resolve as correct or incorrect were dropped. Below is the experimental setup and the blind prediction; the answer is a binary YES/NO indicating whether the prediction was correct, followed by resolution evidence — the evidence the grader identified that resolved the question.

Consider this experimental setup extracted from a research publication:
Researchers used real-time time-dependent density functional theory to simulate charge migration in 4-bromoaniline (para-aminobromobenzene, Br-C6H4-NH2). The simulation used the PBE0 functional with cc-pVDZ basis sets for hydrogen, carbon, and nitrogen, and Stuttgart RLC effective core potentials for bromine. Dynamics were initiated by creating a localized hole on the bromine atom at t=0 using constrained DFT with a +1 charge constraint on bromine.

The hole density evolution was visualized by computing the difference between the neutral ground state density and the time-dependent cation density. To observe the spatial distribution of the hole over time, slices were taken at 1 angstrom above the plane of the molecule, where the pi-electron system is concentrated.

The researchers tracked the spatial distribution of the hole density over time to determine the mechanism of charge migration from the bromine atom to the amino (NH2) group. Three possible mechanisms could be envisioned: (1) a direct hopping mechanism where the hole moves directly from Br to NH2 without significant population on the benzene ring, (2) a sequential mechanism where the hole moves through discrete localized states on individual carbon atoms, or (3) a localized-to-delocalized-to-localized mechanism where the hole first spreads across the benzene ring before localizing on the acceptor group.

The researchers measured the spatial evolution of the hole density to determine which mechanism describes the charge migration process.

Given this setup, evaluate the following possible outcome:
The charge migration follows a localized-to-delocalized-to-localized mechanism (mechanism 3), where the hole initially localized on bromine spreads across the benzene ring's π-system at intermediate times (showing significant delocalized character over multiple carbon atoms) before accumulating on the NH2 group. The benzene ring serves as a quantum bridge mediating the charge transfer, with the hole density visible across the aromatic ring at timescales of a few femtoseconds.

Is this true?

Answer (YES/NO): YES